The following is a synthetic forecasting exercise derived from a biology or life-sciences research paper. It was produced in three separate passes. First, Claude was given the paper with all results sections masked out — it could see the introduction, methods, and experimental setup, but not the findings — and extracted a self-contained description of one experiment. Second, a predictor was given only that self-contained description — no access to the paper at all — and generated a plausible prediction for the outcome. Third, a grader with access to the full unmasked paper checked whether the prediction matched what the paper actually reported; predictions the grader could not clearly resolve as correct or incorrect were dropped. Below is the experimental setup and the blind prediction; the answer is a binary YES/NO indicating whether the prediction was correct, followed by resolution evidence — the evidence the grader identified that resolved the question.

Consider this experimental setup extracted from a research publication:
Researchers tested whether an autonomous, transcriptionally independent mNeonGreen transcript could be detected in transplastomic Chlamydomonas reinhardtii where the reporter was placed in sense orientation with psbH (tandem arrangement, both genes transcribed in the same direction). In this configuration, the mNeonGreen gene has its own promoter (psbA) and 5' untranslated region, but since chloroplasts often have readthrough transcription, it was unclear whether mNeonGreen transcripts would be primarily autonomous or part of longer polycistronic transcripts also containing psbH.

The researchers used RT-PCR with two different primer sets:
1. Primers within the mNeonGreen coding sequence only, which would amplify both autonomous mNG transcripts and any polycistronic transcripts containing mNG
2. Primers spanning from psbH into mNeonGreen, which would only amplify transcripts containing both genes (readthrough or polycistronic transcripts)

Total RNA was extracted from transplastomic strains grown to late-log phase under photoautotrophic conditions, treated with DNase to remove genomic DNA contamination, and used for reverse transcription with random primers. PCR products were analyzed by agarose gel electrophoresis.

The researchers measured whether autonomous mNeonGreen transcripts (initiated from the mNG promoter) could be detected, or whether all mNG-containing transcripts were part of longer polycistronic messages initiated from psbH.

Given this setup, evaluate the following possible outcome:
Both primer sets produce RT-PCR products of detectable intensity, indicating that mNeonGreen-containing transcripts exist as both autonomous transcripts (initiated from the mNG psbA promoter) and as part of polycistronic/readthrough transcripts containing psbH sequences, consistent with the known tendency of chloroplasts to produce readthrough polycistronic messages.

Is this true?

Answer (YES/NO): YES